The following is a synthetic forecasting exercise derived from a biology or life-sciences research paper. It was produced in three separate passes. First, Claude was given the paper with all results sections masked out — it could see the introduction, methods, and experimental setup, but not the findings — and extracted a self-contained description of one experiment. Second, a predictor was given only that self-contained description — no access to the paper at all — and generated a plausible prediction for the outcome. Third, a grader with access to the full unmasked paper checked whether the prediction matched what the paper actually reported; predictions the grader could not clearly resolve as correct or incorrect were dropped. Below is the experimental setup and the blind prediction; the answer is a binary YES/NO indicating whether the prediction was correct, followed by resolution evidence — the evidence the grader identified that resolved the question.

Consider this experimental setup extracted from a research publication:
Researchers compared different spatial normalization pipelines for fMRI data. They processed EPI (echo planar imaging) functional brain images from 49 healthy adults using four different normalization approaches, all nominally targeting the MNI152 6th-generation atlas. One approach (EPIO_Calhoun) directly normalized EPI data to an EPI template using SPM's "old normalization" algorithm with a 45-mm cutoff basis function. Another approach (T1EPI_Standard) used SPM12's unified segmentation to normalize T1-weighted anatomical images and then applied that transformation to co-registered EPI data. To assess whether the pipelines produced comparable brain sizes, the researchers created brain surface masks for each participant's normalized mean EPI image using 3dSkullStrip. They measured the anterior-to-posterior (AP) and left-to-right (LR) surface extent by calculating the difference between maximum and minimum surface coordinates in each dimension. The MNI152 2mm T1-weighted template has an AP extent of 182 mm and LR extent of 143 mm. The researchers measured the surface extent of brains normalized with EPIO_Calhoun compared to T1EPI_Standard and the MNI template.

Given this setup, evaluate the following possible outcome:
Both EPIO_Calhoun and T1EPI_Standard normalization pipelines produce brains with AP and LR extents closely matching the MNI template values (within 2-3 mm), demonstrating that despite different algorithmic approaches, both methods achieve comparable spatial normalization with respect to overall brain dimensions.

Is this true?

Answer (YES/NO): NO